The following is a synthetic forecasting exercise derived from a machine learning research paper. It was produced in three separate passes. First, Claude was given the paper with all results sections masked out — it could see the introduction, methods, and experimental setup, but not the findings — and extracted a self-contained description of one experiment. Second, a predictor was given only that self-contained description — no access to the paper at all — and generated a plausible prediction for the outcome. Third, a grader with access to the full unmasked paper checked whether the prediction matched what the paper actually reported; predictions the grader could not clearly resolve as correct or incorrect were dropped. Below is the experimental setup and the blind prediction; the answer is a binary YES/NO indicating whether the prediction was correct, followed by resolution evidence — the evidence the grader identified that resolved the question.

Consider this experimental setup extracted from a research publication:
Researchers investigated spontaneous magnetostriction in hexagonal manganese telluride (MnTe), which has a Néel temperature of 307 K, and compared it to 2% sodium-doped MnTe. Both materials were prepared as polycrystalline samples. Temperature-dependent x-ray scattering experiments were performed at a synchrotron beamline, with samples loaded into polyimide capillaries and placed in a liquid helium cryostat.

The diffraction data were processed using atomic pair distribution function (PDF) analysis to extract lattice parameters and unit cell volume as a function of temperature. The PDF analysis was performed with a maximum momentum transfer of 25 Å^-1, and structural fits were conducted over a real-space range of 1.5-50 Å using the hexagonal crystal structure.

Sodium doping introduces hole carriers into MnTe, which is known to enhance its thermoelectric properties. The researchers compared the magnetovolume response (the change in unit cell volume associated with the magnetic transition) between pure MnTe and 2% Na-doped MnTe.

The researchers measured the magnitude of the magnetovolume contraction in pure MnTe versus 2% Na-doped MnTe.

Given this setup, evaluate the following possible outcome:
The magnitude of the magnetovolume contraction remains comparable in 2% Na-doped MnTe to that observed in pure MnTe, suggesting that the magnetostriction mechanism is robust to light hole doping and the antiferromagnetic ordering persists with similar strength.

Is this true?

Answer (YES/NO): YES